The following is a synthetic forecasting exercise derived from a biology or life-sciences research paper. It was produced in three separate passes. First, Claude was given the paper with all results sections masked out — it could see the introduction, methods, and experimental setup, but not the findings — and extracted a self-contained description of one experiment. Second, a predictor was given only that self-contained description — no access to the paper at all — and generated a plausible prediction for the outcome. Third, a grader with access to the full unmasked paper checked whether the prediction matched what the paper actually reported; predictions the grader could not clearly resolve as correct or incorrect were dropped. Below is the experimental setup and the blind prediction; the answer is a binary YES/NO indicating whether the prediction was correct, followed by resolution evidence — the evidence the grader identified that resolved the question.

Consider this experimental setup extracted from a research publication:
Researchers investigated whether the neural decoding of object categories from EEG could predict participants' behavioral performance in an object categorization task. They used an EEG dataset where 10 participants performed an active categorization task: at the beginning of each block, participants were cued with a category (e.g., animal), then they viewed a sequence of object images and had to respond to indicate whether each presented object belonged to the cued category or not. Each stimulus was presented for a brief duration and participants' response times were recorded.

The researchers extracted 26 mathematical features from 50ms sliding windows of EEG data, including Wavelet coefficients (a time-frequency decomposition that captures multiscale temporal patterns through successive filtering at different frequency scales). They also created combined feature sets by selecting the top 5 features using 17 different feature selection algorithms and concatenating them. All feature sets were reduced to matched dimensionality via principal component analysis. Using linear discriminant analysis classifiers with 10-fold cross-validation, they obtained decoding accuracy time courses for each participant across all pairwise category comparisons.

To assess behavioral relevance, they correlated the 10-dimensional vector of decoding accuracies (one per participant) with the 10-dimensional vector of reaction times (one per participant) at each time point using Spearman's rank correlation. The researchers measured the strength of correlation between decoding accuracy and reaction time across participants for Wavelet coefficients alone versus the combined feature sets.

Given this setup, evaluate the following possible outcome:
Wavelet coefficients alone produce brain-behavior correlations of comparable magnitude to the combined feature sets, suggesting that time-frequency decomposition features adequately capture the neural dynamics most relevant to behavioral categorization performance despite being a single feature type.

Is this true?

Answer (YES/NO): NO